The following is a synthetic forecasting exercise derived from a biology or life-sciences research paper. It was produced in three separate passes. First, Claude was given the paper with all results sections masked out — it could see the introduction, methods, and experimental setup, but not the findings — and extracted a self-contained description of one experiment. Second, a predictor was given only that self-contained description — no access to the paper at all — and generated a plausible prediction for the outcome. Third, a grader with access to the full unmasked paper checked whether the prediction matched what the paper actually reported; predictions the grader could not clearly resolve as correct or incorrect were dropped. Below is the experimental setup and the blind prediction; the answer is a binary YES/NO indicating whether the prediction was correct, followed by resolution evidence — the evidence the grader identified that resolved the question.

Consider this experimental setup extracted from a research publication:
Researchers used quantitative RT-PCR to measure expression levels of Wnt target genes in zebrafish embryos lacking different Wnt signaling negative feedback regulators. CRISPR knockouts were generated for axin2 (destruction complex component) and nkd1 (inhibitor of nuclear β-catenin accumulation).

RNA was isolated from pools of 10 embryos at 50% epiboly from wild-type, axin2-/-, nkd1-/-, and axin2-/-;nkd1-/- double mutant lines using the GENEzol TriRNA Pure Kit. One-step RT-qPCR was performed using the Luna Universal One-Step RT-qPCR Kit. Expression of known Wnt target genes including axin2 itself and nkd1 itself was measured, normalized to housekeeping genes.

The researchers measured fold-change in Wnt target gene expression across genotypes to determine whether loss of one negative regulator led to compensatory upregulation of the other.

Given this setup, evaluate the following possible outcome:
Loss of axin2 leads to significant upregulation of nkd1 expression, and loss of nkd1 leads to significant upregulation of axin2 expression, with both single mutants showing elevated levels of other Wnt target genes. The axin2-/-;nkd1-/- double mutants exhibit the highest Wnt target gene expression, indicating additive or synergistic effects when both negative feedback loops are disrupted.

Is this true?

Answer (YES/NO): NO